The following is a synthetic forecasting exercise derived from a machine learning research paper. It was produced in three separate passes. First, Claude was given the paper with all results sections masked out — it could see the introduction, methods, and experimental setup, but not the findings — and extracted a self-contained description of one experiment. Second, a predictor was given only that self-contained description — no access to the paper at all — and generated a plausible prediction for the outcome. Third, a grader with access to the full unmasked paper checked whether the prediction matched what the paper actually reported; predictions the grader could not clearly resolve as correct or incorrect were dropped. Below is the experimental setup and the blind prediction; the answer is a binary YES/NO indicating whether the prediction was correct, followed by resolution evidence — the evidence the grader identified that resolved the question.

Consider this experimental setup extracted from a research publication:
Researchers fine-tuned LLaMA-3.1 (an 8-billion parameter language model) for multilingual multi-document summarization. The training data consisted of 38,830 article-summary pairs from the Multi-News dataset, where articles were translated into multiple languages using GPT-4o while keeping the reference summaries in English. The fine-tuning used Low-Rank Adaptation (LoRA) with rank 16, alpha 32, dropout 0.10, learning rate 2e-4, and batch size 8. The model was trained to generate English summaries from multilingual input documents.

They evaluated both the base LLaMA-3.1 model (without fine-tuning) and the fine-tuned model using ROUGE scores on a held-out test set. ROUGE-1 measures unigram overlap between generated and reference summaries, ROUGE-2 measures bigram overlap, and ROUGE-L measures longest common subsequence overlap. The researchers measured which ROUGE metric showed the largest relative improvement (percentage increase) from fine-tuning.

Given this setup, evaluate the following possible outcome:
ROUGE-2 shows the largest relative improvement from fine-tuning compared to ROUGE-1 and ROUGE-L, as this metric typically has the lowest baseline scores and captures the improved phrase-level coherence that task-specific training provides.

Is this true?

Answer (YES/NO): YES